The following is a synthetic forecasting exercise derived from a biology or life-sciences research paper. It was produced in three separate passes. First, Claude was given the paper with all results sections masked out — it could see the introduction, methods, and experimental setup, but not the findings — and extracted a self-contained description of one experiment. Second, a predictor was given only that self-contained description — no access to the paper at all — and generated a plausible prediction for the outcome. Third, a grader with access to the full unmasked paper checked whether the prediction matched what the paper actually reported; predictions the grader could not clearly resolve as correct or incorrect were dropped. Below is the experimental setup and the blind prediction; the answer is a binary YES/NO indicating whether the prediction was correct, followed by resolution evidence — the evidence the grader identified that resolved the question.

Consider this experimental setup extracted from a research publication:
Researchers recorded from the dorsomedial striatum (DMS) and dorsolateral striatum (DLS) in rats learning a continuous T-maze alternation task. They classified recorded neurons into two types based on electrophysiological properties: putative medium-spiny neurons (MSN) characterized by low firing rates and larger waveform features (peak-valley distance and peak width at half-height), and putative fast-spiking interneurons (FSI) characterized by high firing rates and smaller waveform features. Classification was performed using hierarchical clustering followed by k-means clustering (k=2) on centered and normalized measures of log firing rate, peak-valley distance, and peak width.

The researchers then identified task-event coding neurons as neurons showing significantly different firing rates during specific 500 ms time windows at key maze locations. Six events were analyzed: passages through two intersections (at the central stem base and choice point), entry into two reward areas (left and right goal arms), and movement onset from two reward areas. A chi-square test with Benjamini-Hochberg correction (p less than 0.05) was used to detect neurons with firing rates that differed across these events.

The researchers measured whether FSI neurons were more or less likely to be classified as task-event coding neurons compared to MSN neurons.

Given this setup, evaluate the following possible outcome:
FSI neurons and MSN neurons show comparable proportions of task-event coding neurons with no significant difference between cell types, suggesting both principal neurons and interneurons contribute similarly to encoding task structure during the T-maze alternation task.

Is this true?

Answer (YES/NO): NO